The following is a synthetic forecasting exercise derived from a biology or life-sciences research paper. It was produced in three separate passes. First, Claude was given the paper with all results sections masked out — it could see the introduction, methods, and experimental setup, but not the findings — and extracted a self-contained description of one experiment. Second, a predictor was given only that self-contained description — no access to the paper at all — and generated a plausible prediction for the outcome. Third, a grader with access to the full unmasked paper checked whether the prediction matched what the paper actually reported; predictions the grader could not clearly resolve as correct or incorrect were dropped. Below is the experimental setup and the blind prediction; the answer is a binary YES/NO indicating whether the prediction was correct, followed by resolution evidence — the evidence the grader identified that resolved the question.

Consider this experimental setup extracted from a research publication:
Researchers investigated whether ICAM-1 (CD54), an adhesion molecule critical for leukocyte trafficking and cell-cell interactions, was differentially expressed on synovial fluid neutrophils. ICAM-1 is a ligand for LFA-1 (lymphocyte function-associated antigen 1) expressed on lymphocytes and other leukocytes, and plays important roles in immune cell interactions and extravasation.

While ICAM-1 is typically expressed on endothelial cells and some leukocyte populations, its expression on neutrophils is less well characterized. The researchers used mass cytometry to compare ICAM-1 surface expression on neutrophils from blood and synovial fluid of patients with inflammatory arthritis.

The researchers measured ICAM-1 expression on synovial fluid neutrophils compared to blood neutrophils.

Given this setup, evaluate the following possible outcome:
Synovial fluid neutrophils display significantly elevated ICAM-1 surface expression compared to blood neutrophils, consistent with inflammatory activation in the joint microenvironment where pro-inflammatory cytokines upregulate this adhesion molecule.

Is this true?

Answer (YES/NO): YES